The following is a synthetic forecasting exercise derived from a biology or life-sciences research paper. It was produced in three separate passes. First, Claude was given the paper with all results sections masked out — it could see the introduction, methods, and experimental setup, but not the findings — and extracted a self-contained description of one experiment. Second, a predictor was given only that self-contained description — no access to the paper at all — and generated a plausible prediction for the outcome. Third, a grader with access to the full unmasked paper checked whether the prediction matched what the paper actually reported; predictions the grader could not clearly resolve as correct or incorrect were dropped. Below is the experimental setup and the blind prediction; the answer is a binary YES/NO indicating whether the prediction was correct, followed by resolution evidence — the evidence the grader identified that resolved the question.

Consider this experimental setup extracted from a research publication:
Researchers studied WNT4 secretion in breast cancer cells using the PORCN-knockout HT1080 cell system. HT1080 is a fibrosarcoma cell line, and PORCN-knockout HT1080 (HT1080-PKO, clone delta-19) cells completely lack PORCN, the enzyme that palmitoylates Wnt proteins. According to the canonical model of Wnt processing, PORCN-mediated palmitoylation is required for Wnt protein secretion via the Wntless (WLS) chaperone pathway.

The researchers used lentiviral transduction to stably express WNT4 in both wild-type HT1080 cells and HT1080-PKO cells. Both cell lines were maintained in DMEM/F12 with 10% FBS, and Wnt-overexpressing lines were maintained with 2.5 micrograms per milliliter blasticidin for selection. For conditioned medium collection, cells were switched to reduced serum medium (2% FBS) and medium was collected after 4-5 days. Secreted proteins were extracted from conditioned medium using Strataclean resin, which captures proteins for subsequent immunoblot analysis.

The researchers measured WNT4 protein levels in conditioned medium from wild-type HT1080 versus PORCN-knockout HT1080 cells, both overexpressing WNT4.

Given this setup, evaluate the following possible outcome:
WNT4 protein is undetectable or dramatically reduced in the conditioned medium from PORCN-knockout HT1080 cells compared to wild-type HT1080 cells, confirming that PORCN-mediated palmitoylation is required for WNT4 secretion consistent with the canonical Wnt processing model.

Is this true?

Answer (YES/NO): NO